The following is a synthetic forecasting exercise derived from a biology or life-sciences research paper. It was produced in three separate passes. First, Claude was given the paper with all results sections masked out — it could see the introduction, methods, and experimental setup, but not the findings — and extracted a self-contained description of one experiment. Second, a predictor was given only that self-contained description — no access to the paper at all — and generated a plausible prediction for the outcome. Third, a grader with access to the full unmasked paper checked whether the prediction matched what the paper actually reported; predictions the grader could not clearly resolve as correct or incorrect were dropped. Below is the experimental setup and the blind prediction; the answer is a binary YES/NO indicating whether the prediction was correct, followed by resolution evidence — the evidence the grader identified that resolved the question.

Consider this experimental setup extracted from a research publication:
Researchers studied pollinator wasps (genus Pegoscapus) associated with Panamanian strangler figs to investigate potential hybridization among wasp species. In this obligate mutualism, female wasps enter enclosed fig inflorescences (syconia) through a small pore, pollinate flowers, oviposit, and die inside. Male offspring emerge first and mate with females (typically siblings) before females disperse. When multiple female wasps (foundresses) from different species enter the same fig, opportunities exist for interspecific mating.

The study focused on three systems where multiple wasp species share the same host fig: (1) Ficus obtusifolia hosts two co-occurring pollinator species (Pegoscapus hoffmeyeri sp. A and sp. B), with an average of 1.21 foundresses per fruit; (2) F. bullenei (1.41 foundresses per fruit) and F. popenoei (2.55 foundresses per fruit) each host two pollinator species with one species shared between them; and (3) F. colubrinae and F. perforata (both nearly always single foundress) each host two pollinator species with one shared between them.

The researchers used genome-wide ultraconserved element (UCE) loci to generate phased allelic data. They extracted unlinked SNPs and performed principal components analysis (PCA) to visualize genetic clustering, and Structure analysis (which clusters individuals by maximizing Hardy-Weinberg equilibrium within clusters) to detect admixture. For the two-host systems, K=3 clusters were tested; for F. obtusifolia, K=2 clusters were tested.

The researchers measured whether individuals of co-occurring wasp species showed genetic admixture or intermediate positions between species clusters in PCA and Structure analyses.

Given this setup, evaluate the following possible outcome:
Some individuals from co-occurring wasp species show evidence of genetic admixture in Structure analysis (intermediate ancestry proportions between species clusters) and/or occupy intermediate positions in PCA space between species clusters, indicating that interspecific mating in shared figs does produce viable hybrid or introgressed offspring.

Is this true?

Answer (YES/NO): NO